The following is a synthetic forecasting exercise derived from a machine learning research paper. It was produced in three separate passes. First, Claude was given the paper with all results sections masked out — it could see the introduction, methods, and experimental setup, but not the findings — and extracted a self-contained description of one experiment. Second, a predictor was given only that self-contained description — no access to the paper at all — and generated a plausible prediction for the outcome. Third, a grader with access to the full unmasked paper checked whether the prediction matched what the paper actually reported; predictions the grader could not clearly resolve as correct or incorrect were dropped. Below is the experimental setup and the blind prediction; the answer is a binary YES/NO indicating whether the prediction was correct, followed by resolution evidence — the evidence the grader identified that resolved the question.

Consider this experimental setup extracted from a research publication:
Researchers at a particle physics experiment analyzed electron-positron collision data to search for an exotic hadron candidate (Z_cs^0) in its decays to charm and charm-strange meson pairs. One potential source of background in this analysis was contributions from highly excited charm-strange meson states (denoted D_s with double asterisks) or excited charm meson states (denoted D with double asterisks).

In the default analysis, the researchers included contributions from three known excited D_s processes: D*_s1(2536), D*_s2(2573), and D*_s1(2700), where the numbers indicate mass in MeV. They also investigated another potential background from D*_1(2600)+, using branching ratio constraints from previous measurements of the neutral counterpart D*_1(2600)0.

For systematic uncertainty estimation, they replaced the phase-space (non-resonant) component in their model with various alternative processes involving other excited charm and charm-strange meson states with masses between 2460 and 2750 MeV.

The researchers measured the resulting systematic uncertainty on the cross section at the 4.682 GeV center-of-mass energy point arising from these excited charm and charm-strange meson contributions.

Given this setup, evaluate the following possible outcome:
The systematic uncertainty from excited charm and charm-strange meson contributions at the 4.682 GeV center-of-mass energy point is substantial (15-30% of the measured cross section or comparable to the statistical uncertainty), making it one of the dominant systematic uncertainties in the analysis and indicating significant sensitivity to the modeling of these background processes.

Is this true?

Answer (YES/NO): YES